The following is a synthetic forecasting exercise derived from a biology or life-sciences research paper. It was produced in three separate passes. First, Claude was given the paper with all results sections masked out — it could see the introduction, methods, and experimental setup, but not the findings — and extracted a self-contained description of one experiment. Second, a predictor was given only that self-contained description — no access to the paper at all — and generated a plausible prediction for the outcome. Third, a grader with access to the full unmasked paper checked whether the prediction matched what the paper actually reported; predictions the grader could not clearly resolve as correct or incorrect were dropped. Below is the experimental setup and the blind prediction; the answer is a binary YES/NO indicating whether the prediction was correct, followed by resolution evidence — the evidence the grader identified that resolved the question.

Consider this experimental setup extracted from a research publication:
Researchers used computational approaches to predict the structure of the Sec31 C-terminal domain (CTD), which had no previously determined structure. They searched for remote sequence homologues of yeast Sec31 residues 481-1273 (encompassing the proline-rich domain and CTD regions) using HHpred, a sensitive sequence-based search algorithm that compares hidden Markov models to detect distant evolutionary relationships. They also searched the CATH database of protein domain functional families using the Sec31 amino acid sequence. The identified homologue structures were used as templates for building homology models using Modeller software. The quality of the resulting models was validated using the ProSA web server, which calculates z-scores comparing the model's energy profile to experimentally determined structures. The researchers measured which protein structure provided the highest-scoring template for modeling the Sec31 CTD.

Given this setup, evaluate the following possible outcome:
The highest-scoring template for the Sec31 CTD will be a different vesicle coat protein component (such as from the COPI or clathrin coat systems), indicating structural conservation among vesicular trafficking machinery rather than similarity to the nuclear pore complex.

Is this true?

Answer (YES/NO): NO